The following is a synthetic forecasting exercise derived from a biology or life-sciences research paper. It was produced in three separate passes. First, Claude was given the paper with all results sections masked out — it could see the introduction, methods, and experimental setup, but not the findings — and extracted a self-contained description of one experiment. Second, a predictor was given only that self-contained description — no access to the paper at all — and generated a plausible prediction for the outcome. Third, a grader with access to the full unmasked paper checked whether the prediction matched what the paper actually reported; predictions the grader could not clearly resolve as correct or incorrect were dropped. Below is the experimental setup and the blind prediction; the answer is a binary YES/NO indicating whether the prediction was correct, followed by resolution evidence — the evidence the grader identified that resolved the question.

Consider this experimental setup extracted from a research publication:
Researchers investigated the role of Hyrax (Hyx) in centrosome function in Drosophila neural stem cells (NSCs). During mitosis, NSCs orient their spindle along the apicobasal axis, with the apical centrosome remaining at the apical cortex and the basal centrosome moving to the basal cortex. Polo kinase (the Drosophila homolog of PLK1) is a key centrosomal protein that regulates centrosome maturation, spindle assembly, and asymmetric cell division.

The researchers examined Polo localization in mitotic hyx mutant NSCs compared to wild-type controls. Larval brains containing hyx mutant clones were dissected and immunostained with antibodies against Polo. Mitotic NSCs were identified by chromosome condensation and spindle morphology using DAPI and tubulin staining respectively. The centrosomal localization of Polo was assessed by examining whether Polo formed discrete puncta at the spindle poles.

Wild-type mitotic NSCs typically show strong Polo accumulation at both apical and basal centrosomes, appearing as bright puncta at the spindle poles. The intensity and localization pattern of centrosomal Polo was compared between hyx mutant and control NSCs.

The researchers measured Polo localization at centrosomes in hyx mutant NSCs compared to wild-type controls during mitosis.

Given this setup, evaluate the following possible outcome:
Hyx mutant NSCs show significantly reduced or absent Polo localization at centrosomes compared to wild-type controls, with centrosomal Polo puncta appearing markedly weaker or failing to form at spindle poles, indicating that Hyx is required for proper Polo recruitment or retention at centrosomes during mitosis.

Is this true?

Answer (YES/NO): YES